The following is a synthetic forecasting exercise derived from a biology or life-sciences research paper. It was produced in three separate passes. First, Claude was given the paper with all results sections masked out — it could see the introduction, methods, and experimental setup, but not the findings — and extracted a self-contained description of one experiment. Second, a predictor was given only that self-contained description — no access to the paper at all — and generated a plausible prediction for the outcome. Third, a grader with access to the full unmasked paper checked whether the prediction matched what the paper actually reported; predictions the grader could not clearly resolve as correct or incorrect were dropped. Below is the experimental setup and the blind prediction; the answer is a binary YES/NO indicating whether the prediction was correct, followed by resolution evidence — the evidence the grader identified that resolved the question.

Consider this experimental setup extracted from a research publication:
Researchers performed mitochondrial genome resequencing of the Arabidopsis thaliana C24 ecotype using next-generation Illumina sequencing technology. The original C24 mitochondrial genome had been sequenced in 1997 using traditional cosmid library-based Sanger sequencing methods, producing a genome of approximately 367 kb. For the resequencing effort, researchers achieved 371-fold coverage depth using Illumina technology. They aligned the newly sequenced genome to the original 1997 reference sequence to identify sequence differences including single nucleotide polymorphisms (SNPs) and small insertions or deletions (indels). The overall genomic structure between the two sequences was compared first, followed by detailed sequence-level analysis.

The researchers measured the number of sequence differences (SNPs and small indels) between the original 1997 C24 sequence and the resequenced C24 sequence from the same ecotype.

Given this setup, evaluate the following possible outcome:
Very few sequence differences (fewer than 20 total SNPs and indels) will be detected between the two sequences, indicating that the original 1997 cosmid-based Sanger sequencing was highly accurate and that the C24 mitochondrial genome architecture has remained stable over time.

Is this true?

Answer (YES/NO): NO